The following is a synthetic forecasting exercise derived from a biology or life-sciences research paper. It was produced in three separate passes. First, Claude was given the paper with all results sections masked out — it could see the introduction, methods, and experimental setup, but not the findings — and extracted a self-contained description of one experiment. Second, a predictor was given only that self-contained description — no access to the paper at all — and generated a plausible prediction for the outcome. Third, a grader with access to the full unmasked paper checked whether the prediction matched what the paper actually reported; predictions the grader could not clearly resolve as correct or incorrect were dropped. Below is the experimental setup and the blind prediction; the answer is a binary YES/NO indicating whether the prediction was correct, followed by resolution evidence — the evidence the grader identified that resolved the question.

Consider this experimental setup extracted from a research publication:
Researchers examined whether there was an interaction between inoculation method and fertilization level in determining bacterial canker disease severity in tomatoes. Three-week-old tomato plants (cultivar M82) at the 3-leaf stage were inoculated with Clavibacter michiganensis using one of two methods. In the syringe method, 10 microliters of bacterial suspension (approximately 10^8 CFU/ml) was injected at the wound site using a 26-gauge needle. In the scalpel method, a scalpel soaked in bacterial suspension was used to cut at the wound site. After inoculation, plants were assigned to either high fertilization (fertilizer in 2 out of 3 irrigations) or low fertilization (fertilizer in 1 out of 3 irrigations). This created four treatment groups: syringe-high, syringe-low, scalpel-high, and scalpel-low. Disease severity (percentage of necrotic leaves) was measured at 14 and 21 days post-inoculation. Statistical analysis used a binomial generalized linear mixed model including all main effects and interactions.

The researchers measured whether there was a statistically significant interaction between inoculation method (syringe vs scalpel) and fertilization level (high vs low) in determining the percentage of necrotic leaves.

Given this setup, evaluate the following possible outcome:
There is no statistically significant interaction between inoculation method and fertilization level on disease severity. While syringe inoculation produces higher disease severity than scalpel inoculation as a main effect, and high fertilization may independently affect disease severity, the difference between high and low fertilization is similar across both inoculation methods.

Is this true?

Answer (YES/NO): NO